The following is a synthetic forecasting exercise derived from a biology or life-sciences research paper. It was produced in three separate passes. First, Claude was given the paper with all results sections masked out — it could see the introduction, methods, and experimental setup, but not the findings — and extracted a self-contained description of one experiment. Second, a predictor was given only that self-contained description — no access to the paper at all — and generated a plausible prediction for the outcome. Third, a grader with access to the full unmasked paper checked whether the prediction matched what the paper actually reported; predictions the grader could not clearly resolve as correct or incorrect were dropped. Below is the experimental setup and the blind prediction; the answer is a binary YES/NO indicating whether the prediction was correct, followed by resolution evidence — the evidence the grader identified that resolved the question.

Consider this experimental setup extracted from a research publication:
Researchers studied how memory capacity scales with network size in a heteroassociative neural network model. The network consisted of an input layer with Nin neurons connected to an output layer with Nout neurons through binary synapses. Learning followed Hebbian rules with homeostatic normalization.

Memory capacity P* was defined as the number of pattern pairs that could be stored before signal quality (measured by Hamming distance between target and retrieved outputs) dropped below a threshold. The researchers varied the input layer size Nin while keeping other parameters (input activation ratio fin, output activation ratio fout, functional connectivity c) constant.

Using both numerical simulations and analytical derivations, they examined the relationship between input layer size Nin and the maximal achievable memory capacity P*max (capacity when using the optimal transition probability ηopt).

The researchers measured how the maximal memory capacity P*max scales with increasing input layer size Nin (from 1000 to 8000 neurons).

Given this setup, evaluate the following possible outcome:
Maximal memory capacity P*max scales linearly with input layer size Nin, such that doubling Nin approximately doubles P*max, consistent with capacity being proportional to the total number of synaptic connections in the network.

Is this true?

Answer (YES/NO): YES